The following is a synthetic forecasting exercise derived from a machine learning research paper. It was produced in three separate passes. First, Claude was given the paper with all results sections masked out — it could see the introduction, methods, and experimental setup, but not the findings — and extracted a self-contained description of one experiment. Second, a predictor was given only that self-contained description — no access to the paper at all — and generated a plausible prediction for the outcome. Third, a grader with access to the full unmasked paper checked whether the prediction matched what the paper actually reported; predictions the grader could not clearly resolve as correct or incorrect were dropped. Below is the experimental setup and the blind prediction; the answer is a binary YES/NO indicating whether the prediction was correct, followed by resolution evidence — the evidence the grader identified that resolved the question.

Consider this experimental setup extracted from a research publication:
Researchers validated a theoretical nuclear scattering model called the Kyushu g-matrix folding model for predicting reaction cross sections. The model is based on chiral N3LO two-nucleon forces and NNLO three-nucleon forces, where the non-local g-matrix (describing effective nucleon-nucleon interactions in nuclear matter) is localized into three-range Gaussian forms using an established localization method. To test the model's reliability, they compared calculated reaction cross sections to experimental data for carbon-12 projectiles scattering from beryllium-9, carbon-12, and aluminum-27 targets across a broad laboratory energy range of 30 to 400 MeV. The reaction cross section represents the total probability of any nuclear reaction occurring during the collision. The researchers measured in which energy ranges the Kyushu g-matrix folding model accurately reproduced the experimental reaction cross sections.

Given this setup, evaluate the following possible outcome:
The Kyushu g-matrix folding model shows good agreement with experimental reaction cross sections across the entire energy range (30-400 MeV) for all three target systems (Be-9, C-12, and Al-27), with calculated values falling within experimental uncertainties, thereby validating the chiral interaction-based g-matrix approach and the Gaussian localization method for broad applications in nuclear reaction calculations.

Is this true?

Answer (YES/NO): NO